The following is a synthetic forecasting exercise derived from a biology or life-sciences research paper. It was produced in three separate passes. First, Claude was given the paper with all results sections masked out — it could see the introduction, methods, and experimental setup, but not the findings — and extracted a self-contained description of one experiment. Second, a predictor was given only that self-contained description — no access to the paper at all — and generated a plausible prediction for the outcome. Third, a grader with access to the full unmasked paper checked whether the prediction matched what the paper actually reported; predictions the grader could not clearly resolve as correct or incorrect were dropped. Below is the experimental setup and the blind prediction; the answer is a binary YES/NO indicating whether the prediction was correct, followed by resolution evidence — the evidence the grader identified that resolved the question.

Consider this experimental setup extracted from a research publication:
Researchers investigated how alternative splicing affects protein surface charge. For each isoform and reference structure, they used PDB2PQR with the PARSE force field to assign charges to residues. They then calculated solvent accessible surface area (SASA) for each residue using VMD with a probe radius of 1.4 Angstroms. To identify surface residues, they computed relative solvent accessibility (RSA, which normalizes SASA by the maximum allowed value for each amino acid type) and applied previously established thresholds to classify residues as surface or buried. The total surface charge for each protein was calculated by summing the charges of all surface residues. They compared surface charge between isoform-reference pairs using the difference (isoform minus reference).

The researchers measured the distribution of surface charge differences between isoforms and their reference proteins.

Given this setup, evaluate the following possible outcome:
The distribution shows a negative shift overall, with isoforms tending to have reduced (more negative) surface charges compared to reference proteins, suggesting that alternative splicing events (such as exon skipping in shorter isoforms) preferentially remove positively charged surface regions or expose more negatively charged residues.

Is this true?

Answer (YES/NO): NO